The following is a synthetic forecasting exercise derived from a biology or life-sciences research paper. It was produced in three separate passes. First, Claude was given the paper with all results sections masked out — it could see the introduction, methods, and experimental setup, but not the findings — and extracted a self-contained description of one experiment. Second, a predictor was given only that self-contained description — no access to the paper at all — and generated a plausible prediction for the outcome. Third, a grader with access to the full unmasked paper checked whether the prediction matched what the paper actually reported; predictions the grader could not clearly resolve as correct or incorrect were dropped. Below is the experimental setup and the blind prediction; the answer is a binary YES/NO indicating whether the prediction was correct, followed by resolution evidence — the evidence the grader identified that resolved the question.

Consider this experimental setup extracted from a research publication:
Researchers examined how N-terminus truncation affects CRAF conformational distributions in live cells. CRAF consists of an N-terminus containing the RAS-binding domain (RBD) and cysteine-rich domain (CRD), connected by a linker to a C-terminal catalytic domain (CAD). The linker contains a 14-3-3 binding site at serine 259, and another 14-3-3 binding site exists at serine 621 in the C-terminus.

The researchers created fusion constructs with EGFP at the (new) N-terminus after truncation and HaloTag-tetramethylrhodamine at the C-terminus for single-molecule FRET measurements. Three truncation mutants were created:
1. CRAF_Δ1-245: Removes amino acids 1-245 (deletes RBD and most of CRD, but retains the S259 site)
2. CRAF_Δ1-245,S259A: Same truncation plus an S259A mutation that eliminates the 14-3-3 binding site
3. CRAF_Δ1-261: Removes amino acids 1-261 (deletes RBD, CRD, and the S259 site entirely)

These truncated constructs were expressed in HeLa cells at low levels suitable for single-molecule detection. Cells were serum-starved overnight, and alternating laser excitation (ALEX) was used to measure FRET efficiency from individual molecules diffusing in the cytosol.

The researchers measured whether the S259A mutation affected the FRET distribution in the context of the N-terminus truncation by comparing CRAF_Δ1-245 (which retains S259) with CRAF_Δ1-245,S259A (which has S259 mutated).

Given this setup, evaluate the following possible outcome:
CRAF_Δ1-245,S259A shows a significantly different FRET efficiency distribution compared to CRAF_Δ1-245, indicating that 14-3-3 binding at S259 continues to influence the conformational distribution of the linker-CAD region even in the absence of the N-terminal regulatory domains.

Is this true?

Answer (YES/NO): YES